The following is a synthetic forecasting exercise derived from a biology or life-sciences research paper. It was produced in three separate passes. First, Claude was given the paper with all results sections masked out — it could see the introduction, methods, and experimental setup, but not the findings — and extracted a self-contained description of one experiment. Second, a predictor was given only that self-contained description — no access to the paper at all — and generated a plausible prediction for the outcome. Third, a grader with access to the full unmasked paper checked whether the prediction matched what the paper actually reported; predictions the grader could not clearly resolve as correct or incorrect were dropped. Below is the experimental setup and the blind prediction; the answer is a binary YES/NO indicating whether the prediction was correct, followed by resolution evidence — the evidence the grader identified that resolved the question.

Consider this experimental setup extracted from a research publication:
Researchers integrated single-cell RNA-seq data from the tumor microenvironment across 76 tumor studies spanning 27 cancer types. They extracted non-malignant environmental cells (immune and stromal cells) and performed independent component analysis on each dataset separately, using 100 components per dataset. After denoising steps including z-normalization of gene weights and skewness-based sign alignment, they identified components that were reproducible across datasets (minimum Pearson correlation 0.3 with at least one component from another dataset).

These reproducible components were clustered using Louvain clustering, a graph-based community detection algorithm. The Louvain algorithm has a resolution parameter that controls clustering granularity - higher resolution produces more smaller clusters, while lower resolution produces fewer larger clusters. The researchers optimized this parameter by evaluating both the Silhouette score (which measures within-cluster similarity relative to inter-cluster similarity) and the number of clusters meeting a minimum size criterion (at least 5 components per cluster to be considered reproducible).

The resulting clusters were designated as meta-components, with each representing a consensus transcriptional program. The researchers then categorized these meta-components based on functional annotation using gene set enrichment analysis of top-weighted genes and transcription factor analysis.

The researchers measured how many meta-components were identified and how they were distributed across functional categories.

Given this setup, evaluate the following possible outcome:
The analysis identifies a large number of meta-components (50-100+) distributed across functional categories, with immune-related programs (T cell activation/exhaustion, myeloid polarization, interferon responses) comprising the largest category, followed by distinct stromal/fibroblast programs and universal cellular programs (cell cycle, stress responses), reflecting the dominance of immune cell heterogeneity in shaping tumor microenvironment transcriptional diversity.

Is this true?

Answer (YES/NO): NO